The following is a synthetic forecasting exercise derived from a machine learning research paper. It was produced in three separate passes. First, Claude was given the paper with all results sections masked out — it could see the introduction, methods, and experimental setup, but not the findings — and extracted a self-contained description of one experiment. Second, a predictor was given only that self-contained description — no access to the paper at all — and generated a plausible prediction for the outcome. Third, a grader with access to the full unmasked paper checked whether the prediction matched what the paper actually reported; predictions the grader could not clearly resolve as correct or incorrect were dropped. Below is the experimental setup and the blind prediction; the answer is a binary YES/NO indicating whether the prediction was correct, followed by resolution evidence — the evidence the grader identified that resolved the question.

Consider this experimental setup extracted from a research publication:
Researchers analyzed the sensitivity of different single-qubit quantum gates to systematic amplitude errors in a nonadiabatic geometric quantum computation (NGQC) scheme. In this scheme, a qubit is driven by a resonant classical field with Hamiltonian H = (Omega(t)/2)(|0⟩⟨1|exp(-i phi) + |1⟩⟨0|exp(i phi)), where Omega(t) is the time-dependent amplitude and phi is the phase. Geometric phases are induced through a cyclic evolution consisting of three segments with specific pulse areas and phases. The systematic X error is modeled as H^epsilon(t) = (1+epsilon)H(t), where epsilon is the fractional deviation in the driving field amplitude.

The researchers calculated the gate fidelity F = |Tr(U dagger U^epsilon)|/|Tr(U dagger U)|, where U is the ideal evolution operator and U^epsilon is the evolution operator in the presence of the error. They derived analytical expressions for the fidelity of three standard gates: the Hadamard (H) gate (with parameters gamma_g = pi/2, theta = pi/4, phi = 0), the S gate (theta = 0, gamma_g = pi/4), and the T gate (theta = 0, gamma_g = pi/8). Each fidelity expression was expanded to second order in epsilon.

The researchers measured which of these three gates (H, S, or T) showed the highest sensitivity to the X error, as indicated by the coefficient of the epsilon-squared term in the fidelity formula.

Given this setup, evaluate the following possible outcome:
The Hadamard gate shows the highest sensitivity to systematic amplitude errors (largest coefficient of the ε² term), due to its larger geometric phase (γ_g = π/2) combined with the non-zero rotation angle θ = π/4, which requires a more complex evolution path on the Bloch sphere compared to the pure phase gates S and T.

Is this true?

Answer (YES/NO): NO